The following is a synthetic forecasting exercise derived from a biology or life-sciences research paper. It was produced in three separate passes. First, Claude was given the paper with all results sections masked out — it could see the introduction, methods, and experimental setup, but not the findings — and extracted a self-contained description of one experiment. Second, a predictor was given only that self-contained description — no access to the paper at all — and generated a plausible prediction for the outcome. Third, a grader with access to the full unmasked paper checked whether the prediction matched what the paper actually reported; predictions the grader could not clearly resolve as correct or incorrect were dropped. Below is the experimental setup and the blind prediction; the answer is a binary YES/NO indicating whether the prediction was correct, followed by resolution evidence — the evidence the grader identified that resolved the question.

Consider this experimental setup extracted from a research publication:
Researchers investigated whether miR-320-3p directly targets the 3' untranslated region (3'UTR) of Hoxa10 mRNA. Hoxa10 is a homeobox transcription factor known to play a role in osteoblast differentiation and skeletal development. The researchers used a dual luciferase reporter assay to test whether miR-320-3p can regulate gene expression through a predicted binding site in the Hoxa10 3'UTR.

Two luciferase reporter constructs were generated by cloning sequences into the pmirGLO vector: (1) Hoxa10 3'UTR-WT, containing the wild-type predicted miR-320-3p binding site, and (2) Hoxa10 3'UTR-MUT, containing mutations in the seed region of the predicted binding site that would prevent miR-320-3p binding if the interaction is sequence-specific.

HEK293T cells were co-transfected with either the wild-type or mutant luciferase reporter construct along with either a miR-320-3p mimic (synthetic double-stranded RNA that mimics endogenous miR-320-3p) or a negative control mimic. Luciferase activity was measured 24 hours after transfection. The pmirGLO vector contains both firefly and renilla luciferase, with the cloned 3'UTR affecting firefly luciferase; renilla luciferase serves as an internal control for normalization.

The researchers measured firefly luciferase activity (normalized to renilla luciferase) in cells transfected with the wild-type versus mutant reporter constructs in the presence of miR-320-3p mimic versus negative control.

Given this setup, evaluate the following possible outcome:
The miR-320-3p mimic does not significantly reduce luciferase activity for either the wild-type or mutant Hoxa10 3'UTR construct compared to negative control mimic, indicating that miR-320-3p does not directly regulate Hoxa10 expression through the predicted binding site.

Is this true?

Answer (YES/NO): NO